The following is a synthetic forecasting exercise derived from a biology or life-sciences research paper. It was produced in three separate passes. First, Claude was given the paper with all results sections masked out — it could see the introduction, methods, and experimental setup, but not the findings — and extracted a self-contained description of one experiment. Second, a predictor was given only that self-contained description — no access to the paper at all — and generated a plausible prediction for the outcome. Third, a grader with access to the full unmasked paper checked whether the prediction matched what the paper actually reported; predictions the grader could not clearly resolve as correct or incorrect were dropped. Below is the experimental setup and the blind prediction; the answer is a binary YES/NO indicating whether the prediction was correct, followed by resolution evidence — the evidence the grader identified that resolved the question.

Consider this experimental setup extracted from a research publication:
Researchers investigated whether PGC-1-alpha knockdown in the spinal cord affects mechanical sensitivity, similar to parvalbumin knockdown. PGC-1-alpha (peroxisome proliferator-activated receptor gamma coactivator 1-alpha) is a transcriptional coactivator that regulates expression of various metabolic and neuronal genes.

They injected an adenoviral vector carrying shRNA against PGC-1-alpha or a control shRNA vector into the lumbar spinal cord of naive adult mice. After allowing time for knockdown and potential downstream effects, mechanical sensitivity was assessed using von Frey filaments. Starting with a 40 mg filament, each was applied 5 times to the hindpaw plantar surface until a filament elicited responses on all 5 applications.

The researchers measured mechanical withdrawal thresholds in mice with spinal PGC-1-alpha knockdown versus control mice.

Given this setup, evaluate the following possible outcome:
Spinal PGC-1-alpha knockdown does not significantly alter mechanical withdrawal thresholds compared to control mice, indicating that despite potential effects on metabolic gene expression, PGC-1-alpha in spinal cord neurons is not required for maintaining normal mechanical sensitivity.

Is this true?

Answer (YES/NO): NO